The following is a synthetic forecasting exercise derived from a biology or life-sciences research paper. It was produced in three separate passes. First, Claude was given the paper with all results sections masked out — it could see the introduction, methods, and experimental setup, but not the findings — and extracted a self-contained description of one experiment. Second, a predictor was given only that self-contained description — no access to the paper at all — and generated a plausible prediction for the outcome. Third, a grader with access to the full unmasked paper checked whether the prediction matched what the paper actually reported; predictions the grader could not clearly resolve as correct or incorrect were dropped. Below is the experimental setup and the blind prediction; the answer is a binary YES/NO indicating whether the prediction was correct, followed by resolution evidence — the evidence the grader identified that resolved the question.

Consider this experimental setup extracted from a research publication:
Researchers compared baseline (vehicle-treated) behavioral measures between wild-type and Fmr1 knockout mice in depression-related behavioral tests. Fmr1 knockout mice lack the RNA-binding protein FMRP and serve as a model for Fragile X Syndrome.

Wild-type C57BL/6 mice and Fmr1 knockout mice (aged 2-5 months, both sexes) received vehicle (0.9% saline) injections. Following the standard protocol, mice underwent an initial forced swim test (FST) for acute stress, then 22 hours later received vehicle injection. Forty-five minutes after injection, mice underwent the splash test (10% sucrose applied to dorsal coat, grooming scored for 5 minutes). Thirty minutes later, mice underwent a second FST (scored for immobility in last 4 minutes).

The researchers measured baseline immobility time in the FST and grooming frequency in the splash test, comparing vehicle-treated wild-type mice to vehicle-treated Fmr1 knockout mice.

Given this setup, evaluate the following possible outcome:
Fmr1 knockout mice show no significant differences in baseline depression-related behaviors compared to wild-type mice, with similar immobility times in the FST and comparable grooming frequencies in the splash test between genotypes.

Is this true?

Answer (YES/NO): NO